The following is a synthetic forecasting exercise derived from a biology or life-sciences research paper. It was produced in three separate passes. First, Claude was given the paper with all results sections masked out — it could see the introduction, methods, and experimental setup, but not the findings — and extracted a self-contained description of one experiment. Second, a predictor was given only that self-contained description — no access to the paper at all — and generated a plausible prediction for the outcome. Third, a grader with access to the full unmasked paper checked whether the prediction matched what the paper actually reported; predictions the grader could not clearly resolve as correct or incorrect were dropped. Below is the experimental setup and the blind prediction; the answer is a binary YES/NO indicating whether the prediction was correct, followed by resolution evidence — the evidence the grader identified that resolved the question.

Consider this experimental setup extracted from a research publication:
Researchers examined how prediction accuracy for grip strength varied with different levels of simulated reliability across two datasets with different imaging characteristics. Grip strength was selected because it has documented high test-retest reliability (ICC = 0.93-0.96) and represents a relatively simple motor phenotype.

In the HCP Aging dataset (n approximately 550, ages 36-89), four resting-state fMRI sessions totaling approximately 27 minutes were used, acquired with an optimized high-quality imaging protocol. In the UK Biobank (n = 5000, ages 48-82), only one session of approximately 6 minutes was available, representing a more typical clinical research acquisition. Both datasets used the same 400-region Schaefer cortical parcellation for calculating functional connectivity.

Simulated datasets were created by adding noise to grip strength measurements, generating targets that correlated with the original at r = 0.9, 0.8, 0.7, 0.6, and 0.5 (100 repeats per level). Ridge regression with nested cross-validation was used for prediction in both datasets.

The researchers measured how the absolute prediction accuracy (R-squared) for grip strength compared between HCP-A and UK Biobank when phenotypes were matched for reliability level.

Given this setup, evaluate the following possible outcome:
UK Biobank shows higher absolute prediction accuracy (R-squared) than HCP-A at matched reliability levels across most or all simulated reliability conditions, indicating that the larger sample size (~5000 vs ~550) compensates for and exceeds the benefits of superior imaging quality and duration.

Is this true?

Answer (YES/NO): NO